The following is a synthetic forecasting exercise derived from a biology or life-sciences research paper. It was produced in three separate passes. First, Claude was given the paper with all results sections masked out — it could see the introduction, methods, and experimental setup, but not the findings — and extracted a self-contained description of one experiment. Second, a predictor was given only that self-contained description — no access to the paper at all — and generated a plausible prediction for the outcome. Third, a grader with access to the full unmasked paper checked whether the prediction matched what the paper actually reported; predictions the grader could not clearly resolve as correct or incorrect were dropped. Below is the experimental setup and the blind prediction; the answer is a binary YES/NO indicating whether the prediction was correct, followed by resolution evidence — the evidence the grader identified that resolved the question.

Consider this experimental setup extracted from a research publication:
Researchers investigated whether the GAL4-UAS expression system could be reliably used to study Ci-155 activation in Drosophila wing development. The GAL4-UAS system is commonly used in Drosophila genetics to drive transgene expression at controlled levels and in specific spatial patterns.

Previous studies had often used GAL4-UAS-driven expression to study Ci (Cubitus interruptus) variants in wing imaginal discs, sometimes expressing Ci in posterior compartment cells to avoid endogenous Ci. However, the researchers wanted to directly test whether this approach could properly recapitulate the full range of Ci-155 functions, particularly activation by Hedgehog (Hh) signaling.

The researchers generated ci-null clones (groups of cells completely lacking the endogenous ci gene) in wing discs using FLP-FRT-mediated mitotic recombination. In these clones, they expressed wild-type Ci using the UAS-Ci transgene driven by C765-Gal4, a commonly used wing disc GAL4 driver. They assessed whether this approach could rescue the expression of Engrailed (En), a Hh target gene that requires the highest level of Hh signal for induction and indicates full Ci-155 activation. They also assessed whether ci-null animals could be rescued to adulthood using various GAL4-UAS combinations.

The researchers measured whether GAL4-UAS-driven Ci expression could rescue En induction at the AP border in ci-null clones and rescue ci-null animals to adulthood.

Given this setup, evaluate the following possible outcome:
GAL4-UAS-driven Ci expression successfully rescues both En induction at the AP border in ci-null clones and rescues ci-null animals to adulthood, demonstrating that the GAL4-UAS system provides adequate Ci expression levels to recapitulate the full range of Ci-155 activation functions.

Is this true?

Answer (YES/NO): NO